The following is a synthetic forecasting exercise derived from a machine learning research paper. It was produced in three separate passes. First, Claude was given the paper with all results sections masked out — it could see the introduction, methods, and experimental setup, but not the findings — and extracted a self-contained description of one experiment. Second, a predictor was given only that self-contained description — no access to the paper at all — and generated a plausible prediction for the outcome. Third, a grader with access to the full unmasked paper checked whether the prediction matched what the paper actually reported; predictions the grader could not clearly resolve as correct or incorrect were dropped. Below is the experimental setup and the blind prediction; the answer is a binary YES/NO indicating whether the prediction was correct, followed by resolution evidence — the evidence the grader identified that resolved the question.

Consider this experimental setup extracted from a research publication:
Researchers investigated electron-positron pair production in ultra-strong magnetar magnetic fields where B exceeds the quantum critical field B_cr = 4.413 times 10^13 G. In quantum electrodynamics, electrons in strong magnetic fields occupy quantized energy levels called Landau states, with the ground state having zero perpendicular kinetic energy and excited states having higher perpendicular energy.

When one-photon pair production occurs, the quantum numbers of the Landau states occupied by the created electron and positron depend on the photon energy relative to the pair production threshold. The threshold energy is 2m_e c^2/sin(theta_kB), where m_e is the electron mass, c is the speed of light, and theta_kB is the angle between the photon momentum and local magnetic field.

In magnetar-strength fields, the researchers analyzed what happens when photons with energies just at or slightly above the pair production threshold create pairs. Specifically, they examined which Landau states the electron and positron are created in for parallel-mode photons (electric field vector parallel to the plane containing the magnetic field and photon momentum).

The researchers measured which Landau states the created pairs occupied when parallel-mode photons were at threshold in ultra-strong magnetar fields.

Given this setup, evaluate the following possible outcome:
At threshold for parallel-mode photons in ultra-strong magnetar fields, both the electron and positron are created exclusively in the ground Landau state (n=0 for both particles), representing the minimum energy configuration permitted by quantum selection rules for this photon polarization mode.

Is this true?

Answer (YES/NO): YES